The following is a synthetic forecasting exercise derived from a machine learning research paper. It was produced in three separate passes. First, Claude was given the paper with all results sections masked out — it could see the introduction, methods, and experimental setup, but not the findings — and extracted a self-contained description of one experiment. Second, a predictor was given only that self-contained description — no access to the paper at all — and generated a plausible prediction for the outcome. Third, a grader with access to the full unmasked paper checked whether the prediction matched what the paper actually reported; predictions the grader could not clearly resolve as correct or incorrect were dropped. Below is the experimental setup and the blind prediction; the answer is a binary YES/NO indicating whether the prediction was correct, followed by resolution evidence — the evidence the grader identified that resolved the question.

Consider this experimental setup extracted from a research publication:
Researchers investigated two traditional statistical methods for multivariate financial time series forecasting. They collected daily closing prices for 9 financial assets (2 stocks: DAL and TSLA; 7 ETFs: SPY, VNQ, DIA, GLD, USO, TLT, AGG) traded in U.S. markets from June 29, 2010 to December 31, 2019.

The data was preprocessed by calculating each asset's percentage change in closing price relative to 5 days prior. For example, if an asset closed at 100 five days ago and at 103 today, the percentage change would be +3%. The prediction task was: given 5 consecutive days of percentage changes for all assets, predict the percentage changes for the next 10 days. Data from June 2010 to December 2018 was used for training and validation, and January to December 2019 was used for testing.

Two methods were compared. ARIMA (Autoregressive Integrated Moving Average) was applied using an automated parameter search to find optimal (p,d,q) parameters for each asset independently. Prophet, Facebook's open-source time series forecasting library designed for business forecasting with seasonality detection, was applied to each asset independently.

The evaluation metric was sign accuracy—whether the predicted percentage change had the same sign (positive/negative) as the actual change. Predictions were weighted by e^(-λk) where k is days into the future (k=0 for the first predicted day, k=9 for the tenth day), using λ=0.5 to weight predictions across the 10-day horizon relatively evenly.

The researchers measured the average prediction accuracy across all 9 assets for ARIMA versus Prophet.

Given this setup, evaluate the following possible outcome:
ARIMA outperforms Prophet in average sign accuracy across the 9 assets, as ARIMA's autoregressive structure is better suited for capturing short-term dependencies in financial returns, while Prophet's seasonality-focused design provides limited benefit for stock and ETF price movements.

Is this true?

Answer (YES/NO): YES